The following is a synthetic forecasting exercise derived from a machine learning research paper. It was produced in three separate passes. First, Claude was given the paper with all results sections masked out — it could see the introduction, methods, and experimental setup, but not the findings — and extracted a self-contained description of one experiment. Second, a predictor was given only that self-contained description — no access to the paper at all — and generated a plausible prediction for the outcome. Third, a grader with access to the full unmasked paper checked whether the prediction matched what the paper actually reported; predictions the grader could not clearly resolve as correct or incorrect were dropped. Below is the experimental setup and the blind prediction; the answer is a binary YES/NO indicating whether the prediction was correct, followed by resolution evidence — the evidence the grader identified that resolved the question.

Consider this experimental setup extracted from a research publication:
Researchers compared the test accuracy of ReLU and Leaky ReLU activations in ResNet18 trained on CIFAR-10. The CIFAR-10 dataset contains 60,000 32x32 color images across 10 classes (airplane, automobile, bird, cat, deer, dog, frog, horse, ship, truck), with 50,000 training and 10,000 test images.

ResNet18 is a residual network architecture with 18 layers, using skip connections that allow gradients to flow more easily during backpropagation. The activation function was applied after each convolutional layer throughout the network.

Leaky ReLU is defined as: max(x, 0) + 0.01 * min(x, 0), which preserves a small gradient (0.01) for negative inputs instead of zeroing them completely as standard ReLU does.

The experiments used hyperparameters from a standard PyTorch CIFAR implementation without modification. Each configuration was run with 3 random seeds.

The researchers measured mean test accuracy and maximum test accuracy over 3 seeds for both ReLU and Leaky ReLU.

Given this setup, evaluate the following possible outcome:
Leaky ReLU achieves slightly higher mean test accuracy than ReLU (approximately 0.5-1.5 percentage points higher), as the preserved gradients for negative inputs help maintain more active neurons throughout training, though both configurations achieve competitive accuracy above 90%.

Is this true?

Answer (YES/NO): NO